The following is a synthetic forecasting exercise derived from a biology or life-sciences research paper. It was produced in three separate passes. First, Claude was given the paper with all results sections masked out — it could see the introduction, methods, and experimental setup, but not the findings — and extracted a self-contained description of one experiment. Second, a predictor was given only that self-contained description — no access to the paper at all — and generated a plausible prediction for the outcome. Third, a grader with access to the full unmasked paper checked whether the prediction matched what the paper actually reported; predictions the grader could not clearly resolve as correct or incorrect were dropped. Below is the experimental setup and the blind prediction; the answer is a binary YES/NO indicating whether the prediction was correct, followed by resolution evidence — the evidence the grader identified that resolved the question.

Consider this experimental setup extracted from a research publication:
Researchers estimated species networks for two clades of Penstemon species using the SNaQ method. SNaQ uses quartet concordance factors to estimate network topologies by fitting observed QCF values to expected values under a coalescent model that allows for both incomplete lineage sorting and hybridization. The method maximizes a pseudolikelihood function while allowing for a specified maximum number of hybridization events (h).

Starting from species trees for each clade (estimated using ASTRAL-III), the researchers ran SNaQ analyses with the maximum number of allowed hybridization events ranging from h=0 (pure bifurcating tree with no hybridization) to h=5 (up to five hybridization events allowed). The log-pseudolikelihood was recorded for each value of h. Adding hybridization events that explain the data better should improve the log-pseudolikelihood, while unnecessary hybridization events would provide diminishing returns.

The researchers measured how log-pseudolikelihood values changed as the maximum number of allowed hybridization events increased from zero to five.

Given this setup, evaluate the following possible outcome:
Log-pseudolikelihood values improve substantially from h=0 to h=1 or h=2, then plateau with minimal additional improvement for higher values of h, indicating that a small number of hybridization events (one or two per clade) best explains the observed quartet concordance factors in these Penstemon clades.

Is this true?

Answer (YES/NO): NO